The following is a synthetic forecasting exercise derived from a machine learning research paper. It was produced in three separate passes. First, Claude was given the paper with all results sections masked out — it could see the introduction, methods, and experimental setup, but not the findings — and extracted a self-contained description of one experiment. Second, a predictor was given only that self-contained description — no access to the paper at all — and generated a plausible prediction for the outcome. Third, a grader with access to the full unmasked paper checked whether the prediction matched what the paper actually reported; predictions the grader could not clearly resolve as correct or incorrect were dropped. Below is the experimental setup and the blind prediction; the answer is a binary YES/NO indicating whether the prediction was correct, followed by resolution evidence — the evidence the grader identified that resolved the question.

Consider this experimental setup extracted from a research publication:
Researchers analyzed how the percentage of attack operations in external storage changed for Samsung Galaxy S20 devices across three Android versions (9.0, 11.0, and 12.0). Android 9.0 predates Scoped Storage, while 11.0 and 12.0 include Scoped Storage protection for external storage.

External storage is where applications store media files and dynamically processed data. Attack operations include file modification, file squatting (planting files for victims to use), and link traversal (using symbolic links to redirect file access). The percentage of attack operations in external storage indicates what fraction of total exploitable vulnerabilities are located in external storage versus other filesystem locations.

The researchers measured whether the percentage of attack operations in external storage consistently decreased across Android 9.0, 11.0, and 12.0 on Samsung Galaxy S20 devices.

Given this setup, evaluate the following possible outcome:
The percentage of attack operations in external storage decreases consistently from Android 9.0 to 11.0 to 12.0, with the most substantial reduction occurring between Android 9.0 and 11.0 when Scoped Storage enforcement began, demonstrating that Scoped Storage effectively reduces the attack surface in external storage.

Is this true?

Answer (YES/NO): NO